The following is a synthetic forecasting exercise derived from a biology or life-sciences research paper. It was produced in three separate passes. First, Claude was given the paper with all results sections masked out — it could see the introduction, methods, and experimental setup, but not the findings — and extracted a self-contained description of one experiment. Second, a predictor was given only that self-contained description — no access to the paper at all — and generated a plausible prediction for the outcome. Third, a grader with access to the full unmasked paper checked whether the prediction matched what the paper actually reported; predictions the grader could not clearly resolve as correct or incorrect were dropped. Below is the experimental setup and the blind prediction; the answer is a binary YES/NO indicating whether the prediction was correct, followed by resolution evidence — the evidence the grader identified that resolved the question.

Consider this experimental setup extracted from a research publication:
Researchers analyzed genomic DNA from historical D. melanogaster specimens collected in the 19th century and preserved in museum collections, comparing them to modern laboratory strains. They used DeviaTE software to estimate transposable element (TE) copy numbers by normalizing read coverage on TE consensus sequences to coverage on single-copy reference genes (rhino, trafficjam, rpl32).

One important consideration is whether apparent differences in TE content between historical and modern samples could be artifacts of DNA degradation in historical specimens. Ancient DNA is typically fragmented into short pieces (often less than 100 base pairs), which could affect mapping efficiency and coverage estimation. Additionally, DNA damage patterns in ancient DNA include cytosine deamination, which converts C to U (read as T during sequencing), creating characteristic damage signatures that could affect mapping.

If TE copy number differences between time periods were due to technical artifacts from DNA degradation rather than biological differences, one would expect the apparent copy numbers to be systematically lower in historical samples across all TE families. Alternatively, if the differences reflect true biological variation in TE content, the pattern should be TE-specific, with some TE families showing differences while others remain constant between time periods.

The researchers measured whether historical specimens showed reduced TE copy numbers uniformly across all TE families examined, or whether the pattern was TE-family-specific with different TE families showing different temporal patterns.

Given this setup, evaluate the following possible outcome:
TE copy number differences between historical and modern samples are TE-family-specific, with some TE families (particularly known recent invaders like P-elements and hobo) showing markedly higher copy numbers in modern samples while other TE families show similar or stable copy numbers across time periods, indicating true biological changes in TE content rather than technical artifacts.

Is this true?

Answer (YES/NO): YES